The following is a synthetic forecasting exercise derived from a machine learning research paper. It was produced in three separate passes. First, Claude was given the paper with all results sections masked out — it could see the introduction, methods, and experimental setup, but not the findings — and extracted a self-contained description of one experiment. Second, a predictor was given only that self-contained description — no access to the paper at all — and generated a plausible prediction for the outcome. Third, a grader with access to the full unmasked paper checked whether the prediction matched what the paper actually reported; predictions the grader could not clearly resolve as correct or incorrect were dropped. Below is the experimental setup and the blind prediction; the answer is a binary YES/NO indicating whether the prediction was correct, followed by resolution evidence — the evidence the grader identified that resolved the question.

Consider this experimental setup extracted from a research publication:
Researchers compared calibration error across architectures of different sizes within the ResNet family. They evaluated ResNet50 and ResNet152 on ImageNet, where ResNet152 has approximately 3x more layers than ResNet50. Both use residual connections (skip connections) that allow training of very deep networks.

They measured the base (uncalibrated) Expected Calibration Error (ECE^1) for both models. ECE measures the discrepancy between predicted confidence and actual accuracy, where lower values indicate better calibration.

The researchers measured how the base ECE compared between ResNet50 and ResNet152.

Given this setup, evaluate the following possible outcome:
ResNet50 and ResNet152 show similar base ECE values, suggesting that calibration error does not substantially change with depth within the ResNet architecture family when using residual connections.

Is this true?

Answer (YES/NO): NO